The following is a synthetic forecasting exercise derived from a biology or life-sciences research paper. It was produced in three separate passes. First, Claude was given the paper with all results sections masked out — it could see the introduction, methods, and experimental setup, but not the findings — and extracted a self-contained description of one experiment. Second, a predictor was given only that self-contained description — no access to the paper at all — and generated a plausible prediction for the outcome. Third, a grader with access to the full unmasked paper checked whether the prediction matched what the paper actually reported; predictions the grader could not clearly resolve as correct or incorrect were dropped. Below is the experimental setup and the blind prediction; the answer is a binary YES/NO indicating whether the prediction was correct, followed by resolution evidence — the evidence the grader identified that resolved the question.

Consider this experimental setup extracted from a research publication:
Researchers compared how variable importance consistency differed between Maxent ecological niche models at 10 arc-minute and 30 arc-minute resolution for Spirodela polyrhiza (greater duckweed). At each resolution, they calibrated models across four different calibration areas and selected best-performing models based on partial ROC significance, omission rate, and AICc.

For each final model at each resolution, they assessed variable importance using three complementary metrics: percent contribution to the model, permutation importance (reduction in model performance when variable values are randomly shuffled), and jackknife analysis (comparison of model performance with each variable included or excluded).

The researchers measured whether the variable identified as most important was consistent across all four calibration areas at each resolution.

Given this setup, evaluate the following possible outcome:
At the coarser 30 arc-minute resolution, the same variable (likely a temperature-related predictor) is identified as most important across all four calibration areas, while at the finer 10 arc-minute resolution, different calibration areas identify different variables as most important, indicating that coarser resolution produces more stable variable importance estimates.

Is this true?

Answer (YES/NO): YES